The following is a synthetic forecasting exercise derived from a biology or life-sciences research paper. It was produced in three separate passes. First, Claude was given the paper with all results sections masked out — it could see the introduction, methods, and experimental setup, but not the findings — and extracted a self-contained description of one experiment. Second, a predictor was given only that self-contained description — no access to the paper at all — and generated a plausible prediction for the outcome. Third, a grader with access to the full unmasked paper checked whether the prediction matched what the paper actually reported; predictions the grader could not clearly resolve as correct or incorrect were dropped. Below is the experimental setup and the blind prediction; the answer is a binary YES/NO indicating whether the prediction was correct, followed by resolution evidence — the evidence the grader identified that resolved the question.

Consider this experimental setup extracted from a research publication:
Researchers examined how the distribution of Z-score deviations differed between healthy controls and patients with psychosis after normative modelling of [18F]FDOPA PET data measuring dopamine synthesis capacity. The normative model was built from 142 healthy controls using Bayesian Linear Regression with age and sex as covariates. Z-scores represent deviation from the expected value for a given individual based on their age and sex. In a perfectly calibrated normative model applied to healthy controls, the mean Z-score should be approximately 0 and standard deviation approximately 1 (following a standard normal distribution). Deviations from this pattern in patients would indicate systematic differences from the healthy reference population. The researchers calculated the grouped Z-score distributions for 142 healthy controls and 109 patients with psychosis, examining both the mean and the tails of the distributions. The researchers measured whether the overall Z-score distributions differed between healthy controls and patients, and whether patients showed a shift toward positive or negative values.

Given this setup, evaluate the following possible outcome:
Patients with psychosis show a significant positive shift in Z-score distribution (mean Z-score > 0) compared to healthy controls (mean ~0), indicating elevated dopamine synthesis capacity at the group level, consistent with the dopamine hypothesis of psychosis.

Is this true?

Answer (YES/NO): NO